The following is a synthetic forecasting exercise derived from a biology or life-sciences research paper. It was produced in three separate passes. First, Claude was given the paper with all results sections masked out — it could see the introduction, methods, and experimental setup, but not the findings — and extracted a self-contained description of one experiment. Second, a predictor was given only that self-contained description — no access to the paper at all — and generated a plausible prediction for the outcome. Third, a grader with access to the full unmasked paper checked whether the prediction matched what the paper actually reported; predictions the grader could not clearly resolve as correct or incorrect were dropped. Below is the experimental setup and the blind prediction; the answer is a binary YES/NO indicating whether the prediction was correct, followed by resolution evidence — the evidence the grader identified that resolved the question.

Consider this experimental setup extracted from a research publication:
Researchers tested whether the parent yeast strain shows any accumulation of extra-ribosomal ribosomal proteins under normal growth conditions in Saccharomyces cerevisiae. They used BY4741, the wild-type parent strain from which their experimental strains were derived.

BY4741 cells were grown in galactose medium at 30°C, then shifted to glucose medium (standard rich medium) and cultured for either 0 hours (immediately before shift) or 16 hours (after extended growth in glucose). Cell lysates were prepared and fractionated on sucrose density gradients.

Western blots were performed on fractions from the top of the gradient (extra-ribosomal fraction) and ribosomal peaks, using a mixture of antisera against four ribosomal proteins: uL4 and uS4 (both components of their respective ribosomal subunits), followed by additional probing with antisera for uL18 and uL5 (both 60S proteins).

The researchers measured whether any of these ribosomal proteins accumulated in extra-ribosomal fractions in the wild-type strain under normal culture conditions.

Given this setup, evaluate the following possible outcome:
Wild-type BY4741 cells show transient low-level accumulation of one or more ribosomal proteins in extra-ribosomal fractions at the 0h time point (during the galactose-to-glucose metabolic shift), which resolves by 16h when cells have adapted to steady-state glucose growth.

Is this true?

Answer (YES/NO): NO